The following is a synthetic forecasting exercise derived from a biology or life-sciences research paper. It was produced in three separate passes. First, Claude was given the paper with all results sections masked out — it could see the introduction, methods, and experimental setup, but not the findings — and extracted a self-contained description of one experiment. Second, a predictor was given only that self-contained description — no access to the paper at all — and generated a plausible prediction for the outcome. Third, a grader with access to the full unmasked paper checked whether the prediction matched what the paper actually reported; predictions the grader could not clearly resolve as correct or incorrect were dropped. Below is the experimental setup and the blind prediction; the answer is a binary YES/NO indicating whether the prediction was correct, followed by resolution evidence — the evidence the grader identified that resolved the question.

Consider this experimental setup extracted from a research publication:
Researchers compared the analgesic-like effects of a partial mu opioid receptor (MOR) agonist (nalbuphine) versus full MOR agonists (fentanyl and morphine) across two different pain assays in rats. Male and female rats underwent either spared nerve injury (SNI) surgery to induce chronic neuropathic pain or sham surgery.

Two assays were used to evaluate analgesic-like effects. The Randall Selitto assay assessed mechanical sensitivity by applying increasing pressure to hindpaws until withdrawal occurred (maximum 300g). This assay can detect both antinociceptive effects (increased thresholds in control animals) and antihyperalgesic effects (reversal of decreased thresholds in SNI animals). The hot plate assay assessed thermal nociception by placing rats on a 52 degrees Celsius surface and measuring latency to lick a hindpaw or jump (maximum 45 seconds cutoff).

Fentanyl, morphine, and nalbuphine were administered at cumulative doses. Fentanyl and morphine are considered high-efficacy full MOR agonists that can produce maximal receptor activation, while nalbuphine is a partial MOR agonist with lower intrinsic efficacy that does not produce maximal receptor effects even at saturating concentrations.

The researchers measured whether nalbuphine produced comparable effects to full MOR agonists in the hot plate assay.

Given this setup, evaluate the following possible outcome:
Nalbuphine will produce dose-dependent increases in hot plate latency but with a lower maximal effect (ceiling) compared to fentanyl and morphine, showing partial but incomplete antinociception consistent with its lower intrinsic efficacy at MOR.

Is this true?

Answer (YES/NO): NO